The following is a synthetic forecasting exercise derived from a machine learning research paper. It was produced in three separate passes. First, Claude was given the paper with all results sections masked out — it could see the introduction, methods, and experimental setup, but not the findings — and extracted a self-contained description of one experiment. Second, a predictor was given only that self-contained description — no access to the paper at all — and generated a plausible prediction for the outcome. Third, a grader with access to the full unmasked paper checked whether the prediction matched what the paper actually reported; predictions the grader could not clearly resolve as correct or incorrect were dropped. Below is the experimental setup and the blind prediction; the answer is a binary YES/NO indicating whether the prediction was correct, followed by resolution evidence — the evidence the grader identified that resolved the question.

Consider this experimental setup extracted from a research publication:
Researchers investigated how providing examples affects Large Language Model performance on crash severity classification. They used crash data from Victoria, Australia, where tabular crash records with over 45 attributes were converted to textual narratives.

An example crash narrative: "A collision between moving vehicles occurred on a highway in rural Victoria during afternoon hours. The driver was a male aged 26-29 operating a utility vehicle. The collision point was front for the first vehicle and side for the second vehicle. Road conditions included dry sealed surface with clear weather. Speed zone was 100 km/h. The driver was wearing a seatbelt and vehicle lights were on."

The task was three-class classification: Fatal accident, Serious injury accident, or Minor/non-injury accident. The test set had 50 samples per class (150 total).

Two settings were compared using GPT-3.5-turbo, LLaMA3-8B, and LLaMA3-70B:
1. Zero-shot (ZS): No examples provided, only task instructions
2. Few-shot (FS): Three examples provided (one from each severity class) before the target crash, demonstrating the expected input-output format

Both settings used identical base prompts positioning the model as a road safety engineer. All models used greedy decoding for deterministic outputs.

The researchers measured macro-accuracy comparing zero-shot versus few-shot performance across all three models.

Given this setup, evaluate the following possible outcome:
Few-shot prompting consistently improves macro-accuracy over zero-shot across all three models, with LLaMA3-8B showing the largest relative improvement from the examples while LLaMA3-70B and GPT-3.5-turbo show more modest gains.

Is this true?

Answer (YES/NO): NO